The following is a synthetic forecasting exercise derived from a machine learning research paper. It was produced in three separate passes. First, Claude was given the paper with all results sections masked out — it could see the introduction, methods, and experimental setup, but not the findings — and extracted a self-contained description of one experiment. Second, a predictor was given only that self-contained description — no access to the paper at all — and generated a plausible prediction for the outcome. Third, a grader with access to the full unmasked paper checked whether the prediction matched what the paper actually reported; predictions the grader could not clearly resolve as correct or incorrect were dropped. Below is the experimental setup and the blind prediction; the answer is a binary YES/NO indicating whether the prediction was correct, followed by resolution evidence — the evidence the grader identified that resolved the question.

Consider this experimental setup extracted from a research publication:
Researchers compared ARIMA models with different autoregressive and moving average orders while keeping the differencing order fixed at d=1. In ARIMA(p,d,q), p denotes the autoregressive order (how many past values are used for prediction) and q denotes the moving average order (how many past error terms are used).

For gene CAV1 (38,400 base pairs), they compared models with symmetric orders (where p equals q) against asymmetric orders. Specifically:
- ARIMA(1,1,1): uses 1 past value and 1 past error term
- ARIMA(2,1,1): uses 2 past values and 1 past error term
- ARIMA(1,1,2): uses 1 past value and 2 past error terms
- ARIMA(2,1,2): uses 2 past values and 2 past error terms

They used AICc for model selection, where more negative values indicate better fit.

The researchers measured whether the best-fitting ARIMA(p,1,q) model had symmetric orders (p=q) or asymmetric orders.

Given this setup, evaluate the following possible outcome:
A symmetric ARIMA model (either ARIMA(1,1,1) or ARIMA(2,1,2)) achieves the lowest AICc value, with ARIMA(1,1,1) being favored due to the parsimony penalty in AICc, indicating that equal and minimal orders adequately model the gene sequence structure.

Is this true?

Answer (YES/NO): NO